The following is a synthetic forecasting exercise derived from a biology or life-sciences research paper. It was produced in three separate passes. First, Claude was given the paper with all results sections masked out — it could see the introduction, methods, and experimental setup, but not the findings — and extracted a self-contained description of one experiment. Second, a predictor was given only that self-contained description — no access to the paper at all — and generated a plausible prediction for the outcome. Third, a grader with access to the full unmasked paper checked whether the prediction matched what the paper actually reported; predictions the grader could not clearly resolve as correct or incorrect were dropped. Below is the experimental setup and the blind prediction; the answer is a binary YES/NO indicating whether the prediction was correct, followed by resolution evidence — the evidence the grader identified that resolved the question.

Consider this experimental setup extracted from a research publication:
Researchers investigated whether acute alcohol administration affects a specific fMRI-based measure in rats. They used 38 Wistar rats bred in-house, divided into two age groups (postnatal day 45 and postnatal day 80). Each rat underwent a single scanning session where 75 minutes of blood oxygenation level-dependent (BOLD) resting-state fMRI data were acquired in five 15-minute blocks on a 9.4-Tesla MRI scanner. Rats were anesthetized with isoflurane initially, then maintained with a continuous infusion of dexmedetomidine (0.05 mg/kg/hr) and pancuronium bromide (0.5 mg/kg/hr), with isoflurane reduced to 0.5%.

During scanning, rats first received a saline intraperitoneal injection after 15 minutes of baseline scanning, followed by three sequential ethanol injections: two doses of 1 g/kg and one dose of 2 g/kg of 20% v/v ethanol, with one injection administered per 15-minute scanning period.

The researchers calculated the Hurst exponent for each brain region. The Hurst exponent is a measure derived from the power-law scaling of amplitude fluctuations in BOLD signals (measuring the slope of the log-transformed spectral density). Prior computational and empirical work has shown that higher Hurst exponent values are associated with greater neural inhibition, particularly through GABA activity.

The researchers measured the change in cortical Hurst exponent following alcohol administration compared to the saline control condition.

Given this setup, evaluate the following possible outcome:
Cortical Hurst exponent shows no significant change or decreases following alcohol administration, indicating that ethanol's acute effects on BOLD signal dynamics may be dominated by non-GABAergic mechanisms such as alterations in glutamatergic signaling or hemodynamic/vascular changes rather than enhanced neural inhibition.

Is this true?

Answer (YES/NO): NO